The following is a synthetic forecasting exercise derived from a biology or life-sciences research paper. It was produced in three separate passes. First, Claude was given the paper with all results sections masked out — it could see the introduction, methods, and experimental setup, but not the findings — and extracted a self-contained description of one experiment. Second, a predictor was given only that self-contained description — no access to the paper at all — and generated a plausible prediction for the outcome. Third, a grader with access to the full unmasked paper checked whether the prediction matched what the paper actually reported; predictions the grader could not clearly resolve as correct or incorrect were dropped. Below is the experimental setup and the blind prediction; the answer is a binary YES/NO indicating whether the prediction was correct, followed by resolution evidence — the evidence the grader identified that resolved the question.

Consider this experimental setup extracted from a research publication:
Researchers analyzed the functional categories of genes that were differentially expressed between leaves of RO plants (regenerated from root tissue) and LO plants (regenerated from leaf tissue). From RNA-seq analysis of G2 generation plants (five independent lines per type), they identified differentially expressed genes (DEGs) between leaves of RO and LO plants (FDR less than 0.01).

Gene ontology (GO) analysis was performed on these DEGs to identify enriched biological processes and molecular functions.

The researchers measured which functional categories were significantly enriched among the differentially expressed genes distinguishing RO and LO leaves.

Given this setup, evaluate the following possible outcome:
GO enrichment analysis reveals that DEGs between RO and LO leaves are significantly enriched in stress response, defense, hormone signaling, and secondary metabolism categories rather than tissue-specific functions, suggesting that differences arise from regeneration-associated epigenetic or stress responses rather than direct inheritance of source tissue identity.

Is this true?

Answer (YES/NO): NO